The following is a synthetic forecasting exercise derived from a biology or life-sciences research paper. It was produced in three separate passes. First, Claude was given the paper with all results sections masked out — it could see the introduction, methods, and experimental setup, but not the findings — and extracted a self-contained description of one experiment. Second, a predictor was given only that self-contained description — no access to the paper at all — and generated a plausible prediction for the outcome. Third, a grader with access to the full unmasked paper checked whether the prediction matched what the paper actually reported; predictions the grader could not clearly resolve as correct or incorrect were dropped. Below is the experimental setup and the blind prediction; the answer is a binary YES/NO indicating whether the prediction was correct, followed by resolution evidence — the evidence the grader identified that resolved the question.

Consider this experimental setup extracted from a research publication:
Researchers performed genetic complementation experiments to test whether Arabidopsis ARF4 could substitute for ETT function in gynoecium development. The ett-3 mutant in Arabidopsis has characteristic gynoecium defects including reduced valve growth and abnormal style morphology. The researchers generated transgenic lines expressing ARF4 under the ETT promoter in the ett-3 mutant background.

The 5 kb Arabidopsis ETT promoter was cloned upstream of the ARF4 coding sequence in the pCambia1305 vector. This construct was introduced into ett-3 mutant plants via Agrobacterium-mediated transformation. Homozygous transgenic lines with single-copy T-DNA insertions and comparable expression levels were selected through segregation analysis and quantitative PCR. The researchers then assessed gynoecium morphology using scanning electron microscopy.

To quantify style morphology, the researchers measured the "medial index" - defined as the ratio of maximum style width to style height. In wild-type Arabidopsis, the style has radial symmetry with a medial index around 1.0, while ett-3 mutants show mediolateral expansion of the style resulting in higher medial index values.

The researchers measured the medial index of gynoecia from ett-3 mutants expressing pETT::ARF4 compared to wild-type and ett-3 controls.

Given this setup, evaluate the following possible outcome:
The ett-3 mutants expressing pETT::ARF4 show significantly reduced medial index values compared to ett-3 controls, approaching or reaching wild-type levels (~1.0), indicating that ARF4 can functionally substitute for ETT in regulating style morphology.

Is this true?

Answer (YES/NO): NO